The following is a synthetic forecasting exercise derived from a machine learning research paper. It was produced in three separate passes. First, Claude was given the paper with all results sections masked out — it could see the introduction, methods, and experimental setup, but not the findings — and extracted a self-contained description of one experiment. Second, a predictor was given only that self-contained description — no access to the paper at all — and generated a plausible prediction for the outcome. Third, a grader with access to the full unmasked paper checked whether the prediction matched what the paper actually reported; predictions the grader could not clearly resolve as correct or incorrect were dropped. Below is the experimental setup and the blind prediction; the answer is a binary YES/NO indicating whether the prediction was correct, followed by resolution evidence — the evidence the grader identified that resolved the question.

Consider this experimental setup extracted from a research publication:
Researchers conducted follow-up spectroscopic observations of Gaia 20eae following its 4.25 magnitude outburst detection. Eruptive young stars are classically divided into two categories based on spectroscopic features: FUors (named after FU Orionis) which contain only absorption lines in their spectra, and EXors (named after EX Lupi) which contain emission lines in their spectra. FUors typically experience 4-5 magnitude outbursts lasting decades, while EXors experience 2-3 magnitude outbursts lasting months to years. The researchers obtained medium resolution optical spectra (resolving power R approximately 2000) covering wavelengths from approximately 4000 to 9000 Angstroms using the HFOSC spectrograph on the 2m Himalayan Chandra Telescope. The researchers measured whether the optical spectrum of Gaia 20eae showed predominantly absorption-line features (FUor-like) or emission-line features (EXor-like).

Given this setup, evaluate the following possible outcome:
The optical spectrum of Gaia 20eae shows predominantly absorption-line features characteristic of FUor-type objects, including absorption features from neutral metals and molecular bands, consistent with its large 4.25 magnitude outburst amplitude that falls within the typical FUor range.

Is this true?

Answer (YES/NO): NO